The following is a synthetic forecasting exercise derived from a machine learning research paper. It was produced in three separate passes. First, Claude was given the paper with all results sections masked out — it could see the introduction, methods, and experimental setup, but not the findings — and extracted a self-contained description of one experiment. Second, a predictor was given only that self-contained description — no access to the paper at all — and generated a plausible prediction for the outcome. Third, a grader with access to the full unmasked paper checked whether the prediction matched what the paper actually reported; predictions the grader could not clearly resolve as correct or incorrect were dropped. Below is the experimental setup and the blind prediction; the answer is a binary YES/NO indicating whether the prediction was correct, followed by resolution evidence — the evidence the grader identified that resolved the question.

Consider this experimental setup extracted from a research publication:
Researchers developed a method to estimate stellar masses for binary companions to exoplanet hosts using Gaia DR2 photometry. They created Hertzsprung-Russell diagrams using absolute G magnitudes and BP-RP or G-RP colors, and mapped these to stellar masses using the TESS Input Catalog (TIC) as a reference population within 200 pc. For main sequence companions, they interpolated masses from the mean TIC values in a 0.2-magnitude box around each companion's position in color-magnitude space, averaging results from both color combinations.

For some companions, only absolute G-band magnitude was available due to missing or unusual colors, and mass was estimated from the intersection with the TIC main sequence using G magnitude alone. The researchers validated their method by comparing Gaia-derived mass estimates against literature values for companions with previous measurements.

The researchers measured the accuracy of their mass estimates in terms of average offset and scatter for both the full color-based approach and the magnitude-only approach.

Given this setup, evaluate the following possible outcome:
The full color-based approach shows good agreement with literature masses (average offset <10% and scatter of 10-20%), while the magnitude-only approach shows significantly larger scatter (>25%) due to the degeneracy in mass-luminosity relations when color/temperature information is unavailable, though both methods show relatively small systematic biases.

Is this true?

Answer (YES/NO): NO